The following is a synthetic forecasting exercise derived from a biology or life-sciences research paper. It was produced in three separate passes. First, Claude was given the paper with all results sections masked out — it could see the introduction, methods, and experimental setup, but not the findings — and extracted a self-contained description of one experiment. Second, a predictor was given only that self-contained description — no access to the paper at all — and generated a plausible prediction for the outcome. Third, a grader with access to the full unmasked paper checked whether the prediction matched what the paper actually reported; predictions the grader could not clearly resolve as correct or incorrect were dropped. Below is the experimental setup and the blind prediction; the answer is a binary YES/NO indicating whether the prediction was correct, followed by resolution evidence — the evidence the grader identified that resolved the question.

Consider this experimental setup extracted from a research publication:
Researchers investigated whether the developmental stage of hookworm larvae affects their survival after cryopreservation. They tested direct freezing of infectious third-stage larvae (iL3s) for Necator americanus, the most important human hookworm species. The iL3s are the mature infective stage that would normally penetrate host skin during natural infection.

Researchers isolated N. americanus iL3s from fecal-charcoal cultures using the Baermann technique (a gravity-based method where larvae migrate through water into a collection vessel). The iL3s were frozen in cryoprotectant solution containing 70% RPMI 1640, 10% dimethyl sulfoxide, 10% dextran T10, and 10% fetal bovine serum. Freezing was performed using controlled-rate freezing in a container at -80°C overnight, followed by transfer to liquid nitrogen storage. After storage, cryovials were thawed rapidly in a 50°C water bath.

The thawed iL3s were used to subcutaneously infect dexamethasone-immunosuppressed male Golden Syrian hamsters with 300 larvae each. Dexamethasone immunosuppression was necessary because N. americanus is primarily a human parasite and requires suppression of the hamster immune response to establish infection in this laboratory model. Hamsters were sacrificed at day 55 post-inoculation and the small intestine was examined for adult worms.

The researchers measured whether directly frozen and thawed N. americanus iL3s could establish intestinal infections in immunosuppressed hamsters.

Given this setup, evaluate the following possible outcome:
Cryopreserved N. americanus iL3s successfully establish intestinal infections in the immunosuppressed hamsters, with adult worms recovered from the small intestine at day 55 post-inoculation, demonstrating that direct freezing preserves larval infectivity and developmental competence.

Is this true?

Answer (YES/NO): NO